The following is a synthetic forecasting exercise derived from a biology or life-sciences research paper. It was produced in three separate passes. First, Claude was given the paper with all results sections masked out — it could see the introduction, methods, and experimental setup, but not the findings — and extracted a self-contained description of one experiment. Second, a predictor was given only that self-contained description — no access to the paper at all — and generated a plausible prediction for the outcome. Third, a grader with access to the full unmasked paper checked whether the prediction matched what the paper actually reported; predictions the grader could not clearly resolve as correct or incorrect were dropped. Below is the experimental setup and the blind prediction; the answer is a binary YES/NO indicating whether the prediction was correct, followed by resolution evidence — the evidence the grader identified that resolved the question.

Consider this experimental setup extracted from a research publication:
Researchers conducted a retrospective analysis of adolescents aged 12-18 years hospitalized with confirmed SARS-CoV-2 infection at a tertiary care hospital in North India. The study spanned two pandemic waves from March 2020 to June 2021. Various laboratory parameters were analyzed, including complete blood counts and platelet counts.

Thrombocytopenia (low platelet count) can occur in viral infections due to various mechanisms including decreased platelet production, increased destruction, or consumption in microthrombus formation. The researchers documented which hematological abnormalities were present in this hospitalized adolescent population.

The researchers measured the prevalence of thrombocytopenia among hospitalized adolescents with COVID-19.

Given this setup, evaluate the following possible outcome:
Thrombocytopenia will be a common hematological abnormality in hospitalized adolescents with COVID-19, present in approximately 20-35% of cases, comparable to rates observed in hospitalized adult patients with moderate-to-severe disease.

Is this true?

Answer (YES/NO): NO